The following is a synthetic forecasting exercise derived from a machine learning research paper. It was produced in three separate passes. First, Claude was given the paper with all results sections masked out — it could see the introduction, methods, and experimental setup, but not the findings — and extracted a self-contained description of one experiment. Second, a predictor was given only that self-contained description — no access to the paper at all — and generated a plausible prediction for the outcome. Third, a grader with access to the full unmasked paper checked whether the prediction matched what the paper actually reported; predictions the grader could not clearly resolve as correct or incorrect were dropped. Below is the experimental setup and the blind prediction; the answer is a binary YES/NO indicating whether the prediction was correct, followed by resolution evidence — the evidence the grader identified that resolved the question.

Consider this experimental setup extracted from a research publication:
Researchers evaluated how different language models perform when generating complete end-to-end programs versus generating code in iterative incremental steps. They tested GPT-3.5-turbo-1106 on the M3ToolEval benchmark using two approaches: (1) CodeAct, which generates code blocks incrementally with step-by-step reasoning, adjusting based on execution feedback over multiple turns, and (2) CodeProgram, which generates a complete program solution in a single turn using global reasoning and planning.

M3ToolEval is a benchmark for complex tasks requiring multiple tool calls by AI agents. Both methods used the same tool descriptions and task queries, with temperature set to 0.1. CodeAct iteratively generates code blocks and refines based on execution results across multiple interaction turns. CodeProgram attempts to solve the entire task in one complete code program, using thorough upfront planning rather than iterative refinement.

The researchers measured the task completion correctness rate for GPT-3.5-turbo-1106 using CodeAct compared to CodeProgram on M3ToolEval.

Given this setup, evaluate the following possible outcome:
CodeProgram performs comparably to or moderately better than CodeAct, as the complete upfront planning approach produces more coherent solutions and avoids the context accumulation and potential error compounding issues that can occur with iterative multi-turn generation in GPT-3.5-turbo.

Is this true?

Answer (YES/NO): NO